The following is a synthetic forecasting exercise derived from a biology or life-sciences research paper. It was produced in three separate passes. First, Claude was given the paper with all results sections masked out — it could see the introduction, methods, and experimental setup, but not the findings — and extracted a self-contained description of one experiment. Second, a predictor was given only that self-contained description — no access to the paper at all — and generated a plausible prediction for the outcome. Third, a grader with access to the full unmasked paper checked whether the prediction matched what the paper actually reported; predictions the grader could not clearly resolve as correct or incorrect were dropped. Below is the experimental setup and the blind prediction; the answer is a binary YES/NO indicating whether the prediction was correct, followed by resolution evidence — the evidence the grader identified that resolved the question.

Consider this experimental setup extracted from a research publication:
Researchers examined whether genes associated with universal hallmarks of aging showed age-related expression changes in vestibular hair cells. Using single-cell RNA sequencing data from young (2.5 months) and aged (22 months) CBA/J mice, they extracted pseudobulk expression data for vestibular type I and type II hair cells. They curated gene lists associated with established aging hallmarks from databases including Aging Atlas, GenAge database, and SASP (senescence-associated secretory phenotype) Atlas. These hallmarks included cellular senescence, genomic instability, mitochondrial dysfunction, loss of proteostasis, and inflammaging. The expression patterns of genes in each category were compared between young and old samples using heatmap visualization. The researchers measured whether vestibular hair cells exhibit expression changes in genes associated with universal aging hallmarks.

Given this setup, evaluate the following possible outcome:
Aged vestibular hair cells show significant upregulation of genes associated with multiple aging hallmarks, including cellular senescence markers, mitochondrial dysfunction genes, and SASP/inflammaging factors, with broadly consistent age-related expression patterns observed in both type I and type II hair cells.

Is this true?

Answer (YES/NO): YES